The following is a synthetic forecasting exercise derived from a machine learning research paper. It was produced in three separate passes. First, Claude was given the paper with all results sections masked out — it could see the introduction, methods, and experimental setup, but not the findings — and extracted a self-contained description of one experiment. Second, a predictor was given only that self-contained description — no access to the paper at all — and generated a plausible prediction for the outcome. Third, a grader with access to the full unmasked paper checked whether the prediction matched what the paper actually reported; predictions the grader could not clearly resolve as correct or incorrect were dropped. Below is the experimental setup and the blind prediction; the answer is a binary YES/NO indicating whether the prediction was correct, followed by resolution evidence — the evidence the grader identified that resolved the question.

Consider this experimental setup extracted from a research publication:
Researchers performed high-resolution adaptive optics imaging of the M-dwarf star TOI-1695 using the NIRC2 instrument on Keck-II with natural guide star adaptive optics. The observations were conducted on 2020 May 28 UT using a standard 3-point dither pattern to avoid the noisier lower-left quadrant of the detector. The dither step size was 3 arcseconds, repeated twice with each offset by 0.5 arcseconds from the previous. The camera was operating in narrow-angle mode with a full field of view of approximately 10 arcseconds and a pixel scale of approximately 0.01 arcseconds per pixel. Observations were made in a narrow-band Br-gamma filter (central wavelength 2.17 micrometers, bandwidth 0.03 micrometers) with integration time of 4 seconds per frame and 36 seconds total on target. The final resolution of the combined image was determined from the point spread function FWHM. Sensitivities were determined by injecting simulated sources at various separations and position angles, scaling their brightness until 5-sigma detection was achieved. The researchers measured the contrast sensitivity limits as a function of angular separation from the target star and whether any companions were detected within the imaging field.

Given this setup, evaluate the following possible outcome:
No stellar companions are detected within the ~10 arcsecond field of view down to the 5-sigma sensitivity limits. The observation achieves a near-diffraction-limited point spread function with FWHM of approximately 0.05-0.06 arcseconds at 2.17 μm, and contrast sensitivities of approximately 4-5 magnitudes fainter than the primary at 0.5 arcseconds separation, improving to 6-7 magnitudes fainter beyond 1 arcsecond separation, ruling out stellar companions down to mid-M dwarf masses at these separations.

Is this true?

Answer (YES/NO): NO